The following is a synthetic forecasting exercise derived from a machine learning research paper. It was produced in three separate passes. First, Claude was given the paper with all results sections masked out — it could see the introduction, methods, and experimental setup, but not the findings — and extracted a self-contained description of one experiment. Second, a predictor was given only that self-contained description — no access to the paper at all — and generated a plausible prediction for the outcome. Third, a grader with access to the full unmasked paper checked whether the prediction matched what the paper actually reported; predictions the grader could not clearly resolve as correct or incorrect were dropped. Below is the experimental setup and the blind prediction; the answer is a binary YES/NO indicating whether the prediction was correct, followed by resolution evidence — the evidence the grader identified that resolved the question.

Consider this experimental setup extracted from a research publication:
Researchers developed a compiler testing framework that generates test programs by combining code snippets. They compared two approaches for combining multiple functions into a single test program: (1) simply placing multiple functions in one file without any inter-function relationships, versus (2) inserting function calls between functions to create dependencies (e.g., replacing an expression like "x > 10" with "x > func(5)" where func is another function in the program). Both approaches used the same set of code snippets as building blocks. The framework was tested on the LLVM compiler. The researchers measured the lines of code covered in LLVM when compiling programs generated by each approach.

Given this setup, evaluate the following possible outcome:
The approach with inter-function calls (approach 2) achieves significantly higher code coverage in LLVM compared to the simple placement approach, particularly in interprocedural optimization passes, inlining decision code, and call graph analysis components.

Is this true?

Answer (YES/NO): YES